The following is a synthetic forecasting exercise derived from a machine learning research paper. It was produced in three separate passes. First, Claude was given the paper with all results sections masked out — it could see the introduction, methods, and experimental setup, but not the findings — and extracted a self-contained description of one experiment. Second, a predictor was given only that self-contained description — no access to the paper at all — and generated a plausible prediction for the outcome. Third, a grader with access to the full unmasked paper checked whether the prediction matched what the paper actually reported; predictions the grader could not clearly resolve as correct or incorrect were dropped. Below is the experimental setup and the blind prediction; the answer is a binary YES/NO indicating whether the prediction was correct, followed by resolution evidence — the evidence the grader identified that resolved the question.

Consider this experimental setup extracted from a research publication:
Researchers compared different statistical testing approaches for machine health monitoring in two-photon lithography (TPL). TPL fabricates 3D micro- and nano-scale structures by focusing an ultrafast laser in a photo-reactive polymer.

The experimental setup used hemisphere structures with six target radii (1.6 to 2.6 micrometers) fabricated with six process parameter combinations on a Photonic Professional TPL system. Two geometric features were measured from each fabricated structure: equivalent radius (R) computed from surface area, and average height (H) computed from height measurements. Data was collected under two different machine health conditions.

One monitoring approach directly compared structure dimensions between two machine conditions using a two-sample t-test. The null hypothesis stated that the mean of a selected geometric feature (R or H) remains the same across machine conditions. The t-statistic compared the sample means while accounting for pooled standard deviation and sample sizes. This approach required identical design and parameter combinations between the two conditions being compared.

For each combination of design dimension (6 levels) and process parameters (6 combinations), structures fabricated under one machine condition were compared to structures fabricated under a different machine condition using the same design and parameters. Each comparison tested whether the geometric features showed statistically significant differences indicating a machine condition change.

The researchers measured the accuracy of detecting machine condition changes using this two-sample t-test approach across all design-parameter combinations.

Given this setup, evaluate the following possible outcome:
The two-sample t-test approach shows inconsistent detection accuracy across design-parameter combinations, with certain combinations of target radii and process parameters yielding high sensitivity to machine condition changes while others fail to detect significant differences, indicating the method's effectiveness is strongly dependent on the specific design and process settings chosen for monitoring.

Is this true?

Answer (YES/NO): NO